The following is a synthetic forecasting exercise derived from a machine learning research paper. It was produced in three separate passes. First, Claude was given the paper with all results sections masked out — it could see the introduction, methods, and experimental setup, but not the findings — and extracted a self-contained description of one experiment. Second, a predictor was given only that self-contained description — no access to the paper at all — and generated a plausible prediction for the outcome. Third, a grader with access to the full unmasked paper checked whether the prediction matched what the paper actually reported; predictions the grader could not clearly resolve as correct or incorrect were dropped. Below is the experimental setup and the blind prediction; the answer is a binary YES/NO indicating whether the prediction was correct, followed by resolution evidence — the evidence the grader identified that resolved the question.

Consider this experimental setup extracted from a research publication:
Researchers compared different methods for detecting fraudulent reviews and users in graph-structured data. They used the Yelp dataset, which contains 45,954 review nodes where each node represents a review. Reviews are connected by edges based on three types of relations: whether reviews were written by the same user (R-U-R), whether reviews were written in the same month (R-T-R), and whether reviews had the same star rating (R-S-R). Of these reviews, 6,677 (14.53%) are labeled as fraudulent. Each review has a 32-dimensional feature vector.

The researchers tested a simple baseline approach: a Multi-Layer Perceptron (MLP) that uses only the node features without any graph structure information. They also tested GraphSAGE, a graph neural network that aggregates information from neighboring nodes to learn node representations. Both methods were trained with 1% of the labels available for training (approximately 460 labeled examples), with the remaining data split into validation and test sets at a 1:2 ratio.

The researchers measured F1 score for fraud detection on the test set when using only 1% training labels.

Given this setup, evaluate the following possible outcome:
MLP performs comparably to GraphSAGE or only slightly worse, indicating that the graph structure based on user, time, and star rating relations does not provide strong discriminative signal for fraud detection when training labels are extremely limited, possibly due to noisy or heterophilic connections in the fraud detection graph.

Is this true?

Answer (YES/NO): YES